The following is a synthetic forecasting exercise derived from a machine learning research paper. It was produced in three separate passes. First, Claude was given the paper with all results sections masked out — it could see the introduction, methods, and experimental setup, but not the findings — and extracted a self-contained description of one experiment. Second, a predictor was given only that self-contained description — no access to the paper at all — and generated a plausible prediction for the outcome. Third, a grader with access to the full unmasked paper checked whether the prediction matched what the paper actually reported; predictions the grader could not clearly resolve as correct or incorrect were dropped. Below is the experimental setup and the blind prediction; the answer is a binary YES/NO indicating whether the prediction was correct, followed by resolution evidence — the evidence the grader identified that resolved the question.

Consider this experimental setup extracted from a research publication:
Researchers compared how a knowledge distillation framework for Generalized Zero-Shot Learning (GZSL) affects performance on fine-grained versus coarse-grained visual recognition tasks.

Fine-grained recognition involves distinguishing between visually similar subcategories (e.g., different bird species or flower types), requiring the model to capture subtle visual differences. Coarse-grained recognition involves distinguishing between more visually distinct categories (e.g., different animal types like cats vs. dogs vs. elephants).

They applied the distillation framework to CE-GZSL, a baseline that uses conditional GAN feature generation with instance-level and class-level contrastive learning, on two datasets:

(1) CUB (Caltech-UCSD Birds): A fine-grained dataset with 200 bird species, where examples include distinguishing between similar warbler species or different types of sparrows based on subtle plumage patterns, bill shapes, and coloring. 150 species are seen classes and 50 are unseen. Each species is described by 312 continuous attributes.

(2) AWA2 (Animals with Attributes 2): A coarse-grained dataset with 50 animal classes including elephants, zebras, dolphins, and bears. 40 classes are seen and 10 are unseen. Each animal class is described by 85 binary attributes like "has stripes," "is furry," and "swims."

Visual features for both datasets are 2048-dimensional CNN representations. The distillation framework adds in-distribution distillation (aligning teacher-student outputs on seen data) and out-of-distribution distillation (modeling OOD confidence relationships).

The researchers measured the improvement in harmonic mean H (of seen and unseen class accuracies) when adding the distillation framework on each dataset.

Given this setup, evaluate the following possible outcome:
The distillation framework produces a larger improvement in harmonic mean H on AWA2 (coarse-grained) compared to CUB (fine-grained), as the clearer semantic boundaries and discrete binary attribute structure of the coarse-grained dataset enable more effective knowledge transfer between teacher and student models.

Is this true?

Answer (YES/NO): NO